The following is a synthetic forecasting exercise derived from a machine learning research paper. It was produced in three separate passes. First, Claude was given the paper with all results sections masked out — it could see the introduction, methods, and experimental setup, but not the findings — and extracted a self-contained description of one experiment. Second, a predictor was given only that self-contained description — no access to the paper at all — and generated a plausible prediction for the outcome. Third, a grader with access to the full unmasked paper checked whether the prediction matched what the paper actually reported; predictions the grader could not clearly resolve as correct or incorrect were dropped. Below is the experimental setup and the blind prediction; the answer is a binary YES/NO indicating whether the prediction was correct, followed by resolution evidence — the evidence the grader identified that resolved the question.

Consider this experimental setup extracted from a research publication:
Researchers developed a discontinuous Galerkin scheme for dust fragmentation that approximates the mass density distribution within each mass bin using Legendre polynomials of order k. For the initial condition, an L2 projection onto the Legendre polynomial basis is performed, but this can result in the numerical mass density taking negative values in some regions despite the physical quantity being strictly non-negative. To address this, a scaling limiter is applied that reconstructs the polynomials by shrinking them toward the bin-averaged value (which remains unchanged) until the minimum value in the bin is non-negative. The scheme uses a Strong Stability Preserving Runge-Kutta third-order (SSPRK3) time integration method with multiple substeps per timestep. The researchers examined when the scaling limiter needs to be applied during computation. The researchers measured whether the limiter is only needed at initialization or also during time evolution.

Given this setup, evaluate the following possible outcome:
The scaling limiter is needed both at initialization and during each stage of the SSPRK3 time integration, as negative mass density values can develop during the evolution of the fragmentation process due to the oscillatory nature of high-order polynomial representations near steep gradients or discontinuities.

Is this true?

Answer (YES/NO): YES